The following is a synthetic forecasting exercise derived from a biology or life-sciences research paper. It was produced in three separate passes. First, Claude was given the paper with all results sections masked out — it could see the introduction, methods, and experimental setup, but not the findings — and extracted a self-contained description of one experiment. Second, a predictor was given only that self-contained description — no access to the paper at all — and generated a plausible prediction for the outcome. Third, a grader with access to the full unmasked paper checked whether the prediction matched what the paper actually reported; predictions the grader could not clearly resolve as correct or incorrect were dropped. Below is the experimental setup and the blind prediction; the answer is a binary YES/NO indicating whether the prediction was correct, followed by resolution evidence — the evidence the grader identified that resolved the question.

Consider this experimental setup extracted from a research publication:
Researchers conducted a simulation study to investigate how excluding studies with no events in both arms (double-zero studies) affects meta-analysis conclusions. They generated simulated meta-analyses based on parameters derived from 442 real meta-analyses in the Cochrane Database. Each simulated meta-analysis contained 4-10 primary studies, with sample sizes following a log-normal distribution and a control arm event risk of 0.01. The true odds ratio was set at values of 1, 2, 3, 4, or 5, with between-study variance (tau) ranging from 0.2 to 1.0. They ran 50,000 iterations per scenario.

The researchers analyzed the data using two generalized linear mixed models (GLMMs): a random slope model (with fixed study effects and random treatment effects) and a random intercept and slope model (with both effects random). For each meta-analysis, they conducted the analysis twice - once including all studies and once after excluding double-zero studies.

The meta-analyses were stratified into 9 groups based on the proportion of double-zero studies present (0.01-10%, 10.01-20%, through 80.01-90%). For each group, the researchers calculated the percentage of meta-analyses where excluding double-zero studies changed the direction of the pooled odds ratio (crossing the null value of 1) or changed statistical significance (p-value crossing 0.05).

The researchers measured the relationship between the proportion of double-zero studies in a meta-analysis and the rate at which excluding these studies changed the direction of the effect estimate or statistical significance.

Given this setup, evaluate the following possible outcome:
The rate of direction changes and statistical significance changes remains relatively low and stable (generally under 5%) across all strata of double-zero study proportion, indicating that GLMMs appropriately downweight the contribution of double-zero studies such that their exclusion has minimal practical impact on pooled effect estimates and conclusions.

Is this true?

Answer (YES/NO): NO